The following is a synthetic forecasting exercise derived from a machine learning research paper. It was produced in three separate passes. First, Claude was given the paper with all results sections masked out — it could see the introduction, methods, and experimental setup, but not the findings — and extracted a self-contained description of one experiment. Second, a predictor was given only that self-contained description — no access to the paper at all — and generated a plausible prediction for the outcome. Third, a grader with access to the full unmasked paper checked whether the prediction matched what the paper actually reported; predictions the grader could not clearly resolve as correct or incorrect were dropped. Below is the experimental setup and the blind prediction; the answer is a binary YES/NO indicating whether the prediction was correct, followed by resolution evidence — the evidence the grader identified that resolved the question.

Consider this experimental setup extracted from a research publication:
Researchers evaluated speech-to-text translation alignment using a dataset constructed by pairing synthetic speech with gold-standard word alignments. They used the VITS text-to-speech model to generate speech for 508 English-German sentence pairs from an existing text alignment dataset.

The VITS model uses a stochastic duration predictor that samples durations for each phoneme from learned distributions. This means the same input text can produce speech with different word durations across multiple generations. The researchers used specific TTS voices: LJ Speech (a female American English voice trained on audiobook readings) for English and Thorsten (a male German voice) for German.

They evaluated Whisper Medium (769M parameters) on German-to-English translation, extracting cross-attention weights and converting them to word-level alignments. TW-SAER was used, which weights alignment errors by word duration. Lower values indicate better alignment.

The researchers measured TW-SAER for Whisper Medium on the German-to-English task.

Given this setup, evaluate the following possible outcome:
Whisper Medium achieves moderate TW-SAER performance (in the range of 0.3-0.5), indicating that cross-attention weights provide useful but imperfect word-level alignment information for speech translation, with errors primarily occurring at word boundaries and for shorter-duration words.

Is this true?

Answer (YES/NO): NO